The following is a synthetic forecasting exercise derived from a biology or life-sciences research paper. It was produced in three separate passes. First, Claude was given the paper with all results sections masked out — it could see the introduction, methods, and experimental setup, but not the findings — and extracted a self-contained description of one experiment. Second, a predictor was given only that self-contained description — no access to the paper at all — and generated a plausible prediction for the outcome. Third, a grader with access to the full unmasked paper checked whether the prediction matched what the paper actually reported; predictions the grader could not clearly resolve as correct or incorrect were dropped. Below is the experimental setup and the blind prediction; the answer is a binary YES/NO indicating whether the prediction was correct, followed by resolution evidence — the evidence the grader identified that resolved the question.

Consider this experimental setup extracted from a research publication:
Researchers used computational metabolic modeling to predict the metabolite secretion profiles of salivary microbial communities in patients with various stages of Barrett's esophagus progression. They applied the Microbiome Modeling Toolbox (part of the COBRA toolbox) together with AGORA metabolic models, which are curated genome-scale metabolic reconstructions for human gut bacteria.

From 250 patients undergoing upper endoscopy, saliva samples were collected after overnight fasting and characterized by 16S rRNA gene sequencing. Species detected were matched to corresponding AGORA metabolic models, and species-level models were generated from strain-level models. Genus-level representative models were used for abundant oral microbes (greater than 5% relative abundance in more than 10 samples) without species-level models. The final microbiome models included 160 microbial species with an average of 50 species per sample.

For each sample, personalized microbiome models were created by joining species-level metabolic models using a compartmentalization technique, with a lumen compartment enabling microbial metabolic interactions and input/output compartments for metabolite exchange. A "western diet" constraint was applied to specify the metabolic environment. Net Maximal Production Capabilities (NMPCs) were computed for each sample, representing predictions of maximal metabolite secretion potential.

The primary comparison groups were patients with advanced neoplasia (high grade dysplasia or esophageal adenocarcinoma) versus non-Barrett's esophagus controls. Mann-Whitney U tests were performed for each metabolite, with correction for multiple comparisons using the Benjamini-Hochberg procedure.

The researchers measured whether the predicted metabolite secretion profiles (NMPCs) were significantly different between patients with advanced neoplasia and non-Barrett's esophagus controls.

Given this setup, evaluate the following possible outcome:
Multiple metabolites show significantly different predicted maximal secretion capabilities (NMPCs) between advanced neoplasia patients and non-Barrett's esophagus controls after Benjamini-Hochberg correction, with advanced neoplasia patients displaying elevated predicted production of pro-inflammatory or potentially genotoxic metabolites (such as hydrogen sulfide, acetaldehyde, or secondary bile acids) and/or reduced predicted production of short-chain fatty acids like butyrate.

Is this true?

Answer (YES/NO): YES